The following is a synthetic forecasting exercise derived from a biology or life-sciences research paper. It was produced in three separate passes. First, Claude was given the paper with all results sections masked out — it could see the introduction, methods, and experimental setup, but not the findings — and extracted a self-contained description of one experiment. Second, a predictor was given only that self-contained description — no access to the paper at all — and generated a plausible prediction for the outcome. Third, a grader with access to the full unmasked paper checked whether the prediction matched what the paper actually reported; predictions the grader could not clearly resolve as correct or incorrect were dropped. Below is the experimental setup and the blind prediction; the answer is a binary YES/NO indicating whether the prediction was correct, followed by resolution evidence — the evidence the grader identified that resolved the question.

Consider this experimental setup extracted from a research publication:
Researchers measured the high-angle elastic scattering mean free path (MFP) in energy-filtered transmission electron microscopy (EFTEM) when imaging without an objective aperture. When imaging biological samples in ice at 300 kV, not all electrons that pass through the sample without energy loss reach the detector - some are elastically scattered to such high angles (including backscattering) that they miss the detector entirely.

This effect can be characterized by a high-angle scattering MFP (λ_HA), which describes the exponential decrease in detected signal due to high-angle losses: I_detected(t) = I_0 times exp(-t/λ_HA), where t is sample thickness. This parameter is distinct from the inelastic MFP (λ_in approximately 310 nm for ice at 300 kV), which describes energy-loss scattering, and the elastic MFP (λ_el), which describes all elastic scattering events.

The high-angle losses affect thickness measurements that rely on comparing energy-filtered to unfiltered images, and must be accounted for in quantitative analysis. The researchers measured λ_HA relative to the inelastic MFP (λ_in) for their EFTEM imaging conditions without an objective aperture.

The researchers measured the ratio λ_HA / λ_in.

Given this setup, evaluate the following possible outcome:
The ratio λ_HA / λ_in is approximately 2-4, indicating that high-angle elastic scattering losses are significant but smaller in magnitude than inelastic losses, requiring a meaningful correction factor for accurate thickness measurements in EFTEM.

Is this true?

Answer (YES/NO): NO